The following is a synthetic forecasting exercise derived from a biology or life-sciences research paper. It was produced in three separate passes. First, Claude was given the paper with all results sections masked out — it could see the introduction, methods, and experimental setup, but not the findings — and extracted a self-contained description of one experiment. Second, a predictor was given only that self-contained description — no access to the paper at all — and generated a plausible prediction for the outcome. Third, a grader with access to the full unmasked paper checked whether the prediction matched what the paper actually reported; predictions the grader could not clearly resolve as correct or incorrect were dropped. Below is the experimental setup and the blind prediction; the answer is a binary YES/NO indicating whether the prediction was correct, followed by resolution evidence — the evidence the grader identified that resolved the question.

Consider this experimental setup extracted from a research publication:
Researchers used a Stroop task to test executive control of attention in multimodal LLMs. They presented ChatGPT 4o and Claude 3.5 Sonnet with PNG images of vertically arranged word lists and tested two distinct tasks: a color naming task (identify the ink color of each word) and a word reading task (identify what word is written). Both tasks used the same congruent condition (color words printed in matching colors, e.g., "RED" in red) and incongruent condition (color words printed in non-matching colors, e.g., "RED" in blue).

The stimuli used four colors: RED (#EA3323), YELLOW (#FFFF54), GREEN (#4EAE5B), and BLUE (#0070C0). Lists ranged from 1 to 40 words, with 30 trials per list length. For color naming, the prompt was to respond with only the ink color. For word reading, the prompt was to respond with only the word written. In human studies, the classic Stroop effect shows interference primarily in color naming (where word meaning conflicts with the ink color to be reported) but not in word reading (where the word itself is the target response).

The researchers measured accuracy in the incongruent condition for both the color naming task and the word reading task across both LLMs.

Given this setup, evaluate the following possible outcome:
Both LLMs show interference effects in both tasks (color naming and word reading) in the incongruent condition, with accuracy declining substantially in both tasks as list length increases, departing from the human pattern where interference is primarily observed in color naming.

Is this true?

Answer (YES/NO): NO